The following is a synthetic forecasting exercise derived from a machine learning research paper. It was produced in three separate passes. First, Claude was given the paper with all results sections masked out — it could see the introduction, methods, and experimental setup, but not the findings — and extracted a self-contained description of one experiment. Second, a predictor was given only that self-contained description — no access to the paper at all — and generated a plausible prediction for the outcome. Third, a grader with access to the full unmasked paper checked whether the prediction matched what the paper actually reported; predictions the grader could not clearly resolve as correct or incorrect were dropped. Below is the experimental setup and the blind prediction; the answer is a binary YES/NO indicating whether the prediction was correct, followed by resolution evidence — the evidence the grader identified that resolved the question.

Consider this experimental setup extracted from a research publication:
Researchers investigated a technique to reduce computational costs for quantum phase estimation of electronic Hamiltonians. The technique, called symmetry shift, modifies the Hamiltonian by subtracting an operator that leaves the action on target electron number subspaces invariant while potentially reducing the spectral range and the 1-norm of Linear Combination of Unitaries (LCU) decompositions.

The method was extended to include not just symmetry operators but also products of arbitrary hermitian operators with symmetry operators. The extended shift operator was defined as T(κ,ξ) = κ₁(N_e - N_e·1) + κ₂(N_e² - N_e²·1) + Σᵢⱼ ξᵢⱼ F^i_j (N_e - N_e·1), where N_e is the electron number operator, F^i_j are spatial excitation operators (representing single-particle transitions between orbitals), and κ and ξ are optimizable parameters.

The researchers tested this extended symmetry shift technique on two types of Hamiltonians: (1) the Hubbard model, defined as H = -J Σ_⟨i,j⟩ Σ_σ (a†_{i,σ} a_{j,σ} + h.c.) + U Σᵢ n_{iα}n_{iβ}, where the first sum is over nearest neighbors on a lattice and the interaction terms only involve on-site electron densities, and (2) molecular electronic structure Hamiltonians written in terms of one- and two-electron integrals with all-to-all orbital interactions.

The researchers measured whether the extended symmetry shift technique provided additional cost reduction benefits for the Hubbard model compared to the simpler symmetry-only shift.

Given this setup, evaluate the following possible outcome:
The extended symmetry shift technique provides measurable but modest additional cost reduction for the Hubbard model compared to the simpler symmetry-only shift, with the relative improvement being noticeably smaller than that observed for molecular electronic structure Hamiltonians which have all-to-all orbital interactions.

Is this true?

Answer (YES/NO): NO